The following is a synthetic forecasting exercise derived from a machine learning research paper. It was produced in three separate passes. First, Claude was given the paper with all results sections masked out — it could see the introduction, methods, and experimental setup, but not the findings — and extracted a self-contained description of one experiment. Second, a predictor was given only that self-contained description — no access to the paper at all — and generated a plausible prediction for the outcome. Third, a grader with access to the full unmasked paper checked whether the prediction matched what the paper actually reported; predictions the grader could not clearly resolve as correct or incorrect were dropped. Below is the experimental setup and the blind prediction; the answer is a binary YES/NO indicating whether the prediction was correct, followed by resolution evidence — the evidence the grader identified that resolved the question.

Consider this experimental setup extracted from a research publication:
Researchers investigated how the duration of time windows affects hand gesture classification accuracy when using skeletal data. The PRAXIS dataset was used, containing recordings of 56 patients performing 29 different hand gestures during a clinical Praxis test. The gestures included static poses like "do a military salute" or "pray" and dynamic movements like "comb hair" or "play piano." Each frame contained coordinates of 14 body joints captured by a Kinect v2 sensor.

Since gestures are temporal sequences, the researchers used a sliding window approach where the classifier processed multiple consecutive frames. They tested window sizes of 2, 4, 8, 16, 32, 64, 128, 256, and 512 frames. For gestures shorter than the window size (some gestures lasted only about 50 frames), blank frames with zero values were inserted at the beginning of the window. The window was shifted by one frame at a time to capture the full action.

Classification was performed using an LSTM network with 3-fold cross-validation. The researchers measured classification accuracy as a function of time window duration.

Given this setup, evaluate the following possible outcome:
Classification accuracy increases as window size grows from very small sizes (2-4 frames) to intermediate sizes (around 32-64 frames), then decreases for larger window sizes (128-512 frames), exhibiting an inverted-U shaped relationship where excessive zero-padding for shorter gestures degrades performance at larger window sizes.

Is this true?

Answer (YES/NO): NO